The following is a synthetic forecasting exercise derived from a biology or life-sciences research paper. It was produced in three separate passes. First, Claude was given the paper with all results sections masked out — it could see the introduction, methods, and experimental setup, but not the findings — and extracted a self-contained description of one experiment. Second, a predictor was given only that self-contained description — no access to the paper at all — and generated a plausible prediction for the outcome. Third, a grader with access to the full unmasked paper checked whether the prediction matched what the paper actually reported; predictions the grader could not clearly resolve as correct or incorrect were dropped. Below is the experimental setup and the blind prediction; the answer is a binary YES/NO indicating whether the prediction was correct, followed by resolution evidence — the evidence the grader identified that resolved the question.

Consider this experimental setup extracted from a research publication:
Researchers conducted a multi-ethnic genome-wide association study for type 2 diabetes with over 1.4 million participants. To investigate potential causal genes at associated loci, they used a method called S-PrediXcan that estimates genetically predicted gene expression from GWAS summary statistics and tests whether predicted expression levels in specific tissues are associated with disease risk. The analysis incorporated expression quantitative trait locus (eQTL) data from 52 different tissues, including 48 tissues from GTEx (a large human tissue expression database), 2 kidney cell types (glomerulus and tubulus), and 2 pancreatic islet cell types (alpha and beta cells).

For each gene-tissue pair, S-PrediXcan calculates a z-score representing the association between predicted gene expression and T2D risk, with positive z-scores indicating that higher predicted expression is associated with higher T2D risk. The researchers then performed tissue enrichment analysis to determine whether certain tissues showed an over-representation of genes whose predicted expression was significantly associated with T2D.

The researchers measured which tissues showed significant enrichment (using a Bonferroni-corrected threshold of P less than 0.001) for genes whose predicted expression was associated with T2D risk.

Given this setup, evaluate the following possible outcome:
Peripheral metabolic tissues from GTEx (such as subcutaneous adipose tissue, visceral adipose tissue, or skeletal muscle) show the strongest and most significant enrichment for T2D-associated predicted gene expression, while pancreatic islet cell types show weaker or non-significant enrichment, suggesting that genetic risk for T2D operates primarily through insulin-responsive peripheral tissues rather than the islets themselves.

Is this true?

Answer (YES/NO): NO